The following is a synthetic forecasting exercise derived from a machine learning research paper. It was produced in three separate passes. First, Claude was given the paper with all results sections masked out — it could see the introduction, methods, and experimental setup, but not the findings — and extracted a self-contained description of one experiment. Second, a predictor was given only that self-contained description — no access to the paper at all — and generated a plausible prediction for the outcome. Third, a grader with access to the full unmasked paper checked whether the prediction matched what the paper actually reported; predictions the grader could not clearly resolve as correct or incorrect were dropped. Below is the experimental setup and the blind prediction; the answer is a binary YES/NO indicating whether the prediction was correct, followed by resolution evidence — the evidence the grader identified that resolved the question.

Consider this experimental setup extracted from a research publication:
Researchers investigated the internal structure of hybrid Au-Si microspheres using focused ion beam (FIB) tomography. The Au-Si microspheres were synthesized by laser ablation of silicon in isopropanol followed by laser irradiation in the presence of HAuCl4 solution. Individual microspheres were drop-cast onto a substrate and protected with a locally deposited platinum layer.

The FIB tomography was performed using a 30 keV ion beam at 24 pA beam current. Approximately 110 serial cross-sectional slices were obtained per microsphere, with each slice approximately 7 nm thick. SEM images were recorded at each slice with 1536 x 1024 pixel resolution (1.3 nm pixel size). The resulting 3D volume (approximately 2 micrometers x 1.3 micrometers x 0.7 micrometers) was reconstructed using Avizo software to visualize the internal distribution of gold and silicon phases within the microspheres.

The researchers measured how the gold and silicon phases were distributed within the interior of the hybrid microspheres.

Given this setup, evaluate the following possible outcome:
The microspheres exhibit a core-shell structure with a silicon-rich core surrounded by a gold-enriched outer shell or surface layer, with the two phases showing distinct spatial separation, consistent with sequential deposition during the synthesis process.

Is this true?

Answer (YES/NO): NO